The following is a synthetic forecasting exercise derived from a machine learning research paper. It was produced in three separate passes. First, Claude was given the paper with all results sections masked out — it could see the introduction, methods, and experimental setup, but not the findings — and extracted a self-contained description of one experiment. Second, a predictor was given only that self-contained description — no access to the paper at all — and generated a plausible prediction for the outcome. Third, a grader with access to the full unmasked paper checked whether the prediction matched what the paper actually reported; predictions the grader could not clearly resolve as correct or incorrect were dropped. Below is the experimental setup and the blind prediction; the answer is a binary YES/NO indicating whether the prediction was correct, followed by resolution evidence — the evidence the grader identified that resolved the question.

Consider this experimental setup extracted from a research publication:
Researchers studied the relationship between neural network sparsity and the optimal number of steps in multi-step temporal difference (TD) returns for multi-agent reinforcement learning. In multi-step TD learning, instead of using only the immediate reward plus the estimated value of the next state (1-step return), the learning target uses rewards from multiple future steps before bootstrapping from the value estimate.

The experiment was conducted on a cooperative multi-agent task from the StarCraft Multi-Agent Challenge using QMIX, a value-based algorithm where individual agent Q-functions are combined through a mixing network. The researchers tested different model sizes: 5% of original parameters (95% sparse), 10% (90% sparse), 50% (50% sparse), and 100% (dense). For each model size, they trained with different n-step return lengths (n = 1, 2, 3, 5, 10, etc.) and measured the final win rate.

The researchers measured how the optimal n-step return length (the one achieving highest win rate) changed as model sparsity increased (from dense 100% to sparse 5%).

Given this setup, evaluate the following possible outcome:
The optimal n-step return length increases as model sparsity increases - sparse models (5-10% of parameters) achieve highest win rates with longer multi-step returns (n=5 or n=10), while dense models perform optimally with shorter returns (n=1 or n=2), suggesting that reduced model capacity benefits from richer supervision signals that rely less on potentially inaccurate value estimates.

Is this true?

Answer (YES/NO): YES